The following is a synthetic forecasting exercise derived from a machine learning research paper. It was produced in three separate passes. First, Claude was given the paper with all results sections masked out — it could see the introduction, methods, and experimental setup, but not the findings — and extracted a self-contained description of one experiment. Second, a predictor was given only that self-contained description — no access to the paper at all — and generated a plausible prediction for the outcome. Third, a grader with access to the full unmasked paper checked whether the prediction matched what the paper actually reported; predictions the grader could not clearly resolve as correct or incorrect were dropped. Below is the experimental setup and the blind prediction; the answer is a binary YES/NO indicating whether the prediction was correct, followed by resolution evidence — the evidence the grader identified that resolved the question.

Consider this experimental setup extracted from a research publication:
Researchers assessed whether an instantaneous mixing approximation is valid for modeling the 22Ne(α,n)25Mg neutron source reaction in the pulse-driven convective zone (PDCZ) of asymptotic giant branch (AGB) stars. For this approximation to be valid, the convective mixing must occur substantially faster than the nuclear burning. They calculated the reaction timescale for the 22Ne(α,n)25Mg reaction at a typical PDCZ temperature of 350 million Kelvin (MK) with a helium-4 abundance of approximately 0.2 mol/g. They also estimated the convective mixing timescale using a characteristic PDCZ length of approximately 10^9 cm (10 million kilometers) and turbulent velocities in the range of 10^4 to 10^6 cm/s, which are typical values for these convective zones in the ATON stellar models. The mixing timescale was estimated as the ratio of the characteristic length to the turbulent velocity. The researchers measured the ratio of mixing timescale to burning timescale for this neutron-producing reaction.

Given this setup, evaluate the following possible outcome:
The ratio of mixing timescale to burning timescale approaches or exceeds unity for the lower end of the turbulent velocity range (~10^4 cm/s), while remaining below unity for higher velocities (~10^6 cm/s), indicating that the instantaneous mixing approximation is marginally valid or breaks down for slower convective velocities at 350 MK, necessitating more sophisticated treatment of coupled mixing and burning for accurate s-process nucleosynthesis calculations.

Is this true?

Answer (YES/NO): NO